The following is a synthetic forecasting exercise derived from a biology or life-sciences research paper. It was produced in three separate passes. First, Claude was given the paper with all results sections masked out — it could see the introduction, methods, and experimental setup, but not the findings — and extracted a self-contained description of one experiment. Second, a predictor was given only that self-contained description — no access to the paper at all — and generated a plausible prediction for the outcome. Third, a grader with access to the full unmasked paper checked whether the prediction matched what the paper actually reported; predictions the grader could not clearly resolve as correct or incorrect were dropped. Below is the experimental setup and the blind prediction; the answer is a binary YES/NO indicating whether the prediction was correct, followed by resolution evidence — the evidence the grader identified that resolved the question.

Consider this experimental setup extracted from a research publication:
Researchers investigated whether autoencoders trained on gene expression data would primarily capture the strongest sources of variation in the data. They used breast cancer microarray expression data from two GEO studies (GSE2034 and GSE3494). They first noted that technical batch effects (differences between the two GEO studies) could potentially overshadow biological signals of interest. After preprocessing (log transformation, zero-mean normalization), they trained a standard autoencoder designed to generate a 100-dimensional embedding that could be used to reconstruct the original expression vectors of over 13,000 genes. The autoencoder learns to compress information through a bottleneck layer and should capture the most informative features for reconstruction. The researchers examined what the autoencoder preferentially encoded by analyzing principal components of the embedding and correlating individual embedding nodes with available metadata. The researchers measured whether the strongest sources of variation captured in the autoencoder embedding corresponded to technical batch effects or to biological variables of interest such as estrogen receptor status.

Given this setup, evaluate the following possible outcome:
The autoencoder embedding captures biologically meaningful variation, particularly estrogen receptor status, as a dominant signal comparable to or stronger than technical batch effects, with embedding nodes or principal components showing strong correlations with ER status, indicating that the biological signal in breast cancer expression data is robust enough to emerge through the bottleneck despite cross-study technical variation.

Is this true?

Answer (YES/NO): NO